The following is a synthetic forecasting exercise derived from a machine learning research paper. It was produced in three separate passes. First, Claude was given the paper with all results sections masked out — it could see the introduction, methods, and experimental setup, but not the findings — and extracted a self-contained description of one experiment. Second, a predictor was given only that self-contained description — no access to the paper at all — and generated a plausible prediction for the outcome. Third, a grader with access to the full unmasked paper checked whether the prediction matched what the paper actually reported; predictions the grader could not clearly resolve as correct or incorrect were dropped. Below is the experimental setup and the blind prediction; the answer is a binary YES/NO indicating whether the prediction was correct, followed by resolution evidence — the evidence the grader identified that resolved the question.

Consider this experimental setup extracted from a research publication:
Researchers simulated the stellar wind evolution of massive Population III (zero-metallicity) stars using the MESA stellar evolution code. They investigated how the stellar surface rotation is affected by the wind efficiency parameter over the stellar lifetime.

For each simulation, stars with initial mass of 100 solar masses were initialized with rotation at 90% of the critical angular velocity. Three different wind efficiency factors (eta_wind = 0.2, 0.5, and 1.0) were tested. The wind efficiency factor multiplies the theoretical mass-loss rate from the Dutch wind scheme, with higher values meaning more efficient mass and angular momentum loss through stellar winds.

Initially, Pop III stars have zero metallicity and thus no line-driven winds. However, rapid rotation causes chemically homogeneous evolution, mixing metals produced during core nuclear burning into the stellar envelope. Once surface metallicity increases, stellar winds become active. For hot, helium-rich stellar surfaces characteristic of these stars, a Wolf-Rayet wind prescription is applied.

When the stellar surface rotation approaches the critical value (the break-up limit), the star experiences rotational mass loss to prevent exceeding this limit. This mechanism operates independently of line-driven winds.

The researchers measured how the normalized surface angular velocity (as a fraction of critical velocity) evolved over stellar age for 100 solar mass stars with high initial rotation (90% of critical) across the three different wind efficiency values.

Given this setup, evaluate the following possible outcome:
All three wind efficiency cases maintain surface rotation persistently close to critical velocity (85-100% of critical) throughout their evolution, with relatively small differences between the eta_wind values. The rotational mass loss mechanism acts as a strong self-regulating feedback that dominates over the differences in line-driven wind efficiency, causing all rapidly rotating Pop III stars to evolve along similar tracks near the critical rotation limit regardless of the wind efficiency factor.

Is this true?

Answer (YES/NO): YES